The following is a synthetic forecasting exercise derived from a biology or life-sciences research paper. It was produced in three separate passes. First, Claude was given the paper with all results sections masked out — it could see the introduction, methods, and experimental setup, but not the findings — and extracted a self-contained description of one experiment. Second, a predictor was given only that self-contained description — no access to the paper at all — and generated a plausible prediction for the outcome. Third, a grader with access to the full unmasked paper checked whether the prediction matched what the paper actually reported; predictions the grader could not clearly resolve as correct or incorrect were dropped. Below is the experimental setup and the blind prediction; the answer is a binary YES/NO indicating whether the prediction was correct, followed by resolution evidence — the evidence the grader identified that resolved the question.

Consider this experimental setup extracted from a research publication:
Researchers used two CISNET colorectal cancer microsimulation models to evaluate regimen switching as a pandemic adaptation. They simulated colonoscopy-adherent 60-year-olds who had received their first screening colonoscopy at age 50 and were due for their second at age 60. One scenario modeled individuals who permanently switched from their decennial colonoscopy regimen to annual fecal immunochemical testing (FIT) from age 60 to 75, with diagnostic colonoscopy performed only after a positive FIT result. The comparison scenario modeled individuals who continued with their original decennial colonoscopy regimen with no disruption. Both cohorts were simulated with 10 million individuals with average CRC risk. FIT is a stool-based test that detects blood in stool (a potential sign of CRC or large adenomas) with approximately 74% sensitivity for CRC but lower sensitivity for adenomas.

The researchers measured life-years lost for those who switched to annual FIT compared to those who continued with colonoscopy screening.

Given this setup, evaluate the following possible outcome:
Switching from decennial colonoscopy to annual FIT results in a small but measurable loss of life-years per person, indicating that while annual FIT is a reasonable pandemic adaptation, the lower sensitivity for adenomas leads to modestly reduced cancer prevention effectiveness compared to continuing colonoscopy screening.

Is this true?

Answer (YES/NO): YES